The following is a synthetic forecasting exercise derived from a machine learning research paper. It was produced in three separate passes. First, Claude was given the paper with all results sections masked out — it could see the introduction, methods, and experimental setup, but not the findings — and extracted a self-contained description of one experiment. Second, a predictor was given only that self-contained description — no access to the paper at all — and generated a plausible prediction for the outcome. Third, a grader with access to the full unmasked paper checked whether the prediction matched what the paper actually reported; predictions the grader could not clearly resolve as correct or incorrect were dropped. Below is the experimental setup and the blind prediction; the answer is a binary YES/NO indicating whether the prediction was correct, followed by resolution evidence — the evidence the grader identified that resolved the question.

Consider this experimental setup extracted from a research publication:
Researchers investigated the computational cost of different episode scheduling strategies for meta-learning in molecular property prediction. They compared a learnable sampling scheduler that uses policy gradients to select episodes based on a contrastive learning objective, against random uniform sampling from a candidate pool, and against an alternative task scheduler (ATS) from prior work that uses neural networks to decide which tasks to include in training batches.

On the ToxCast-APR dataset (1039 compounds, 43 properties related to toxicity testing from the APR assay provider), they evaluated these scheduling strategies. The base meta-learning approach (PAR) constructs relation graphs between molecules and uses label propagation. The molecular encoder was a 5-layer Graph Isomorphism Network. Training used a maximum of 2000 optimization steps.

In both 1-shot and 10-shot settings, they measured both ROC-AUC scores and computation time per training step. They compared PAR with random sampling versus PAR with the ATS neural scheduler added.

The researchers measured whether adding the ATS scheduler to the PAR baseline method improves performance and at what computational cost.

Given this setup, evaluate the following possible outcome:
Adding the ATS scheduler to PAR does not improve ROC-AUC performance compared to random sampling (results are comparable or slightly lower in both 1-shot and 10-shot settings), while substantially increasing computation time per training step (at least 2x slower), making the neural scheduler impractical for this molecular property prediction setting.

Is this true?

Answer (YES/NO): NO